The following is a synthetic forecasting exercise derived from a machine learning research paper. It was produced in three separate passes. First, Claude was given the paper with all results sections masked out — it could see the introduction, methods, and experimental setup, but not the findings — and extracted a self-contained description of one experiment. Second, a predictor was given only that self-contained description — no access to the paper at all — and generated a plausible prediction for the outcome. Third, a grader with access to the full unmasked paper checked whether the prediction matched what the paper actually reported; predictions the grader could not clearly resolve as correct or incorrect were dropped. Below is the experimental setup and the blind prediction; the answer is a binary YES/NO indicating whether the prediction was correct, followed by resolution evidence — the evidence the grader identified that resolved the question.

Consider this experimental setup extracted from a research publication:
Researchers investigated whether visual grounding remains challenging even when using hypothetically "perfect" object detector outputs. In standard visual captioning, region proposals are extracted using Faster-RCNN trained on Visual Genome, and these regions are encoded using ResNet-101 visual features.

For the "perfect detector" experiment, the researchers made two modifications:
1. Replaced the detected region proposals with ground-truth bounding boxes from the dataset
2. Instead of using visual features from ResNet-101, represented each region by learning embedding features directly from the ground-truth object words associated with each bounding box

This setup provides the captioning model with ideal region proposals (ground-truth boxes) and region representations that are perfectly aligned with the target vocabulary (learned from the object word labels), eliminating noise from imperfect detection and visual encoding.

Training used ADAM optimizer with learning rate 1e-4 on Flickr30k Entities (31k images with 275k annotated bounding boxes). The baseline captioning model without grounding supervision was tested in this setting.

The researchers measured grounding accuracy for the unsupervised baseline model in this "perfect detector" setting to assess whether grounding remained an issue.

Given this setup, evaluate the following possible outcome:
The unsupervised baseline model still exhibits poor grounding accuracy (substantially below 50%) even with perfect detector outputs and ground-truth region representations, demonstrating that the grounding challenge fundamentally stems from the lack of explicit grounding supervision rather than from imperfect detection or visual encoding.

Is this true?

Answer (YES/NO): NO